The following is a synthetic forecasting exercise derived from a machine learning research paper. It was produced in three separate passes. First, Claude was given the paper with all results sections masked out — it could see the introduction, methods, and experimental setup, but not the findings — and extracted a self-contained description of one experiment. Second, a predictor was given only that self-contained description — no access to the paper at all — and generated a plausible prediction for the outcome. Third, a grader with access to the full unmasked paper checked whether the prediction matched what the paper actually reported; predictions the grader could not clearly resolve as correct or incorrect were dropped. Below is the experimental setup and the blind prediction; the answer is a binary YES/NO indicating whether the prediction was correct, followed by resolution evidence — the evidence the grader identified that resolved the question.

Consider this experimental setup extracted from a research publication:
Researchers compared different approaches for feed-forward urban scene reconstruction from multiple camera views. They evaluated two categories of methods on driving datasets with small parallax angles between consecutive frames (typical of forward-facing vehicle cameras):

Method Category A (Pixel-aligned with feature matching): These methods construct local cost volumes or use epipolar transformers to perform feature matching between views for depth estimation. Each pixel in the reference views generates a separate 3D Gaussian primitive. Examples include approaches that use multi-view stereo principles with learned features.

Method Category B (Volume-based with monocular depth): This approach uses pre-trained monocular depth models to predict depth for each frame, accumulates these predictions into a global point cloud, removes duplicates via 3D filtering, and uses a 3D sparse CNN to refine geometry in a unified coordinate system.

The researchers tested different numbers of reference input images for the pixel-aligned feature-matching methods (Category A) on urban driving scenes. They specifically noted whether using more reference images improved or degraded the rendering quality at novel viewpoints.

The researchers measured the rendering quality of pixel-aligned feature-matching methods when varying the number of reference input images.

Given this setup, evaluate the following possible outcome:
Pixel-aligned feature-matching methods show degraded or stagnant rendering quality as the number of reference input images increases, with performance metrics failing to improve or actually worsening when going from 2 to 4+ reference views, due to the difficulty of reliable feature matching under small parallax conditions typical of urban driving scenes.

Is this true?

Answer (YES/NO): YES